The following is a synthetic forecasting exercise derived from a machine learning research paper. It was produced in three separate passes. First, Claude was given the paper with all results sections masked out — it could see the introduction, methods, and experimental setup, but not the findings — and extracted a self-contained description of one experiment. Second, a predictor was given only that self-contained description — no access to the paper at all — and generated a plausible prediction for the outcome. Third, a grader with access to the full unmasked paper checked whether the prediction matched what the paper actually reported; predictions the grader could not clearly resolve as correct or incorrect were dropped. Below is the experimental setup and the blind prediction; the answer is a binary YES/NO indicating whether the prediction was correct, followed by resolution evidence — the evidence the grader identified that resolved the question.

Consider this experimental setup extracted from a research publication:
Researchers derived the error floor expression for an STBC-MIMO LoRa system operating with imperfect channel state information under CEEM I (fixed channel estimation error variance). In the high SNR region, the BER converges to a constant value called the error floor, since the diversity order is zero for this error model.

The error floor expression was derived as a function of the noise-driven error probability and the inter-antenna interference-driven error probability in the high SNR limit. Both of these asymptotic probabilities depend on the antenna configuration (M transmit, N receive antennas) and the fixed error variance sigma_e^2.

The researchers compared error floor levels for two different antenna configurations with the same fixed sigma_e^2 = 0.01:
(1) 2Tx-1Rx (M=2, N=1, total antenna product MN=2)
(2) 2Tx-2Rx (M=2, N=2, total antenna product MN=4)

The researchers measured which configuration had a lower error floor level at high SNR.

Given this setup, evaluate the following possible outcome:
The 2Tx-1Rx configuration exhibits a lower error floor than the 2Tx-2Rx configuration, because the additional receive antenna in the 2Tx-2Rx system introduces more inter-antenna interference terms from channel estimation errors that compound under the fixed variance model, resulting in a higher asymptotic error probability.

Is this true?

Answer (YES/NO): NO